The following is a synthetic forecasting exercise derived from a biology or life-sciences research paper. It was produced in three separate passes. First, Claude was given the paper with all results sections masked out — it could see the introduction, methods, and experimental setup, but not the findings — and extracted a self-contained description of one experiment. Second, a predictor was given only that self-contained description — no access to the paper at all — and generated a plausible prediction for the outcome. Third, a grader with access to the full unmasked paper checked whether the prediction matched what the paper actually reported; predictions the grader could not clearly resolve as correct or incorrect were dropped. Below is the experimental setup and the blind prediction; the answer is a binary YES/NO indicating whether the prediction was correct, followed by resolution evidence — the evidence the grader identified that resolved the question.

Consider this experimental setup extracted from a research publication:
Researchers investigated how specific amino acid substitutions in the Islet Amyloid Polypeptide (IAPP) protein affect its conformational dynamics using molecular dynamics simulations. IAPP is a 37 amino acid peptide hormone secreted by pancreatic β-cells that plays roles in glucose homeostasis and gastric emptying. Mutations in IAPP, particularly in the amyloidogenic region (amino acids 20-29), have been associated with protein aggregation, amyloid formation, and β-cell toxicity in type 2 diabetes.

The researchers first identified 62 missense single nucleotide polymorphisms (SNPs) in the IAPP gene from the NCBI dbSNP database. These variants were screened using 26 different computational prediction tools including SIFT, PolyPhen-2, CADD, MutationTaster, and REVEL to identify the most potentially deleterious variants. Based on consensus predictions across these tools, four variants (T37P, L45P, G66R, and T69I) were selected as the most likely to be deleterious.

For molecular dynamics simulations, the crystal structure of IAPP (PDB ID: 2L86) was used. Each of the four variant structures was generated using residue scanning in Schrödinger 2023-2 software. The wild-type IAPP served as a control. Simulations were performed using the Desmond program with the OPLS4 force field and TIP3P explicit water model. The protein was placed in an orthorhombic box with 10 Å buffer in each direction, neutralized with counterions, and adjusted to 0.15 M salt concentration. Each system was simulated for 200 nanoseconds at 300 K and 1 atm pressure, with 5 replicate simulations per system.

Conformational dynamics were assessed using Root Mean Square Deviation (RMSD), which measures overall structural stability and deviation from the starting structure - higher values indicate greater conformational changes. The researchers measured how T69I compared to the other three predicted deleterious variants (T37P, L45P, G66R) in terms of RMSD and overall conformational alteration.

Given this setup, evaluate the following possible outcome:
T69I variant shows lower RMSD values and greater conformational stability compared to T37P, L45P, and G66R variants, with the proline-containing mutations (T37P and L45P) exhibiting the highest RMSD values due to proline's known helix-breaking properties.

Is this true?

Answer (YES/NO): NO